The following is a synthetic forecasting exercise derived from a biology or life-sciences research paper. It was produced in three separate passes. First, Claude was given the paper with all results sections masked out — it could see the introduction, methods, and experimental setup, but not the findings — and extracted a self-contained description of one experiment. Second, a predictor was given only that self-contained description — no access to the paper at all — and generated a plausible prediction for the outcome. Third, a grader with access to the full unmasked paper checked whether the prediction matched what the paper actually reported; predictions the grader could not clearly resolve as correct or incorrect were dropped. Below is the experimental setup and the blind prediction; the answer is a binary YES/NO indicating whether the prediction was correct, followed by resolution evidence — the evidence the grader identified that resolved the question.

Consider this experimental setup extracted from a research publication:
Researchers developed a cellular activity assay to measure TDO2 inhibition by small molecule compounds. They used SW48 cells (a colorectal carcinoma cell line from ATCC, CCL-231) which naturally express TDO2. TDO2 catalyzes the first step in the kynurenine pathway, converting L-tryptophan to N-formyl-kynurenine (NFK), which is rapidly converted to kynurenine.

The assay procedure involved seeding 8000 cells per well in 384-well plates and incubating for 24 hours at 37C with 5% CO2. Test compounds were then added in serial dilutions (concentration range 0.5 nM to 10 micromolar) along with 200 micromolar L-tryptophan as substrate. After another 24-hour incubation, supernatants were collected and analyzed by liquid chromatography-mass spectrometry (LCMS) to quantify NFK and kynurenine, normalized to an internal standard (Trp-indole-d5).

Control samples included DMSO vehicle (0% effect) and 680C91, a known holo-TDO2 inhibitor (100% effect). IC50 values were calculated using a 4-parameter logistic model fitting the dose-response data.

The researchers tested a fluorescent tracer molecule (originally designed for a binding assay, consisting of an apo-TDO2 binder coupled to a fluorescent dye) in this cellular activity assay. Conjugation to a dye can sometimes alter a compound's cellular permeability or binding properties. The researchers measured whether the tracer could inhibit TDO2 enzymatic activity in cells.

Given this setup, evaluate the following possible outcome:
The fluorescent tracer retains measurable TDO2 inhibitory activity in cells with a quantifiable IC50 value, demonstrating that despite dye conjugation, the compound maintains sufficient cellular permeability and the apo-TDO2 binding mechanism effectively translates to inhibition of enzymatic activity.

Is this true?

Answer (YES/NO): YES